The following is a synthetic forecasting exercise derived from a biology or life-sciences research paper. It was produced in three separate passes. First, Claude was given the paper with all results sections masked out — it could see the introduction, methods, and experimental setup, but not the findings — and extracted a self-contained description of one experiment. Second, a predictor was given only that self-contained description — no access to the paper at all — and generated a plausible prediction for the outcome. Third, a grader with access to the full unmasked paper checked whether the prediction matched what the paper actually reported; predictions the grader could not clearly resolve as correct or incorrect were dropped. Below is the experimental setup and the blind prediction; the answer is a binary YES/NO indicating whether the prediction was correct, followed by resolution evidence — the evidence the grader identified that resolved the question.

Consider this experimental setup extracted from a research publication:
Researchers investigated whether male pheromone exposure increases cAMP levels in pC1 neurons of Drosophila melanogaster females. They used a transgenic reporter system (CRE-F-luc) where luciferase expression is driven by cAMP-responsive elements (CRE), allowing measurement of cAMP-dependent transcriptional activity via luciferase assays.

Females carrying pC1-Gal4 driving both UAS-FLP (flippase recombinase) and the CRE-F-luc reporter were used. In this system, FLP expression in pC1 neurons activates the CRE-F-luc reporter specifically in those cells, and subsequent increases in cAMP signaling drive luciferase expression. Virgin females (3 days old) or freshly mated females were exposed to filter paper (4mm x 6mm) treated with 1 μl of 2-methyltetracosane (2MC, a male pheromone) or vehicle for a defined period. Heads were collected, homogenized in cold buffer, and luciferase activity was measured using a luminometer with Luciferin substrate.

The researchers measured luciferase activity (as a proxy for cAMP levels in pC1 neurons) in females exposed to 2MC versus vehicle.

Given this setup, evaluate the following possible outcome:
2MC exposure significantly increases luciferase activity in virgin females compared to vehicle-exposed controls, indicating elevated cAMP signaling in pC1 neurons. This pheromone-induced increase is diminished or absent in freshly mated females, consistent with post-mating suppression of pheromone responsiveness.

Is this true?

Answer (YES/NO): NO